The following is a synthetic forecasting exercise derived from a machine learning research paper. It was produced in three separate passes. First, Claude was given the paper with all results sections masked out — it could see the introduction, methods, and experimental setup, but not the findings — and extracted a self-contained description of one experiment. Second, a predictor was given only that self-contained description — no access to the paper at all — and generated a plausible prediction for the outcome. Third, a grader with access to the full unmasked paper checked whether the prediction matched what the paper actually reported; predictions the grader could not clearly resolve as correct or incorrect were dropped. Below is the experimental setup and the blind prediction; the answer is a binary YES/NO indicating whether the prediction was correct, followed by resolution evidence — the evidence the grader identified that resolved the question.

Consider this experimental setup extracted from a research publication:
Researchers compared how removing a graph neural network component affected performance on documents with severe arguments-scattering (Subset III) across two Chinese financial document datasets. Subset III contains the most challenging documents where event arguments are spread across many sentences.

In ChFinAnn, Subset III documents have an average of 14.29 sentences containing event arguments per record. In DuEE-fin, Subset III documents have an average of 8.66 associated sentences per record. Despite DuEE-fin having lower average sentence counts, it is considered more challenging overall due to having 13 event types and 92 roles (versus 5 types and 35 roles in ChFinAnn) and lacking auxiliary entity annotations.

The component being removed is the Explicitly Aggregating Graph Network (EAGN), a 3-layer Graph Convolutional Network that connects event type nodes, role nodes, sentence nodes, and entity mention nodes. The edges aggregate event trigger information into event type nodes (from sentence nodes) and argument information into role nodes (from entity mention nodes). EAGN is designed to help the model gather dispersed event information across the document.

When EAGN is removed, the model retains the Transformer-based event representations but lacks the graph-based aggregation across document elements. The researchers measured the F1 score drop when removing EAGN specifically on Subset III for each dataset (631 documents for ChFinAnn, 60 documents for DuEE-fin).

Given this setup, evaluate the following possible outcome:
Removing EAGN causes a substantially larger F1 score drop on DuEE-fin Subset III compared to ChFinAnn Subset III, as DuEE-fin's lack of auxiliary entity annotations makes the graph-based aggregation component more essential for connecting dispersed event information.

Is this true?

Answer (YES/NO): YES